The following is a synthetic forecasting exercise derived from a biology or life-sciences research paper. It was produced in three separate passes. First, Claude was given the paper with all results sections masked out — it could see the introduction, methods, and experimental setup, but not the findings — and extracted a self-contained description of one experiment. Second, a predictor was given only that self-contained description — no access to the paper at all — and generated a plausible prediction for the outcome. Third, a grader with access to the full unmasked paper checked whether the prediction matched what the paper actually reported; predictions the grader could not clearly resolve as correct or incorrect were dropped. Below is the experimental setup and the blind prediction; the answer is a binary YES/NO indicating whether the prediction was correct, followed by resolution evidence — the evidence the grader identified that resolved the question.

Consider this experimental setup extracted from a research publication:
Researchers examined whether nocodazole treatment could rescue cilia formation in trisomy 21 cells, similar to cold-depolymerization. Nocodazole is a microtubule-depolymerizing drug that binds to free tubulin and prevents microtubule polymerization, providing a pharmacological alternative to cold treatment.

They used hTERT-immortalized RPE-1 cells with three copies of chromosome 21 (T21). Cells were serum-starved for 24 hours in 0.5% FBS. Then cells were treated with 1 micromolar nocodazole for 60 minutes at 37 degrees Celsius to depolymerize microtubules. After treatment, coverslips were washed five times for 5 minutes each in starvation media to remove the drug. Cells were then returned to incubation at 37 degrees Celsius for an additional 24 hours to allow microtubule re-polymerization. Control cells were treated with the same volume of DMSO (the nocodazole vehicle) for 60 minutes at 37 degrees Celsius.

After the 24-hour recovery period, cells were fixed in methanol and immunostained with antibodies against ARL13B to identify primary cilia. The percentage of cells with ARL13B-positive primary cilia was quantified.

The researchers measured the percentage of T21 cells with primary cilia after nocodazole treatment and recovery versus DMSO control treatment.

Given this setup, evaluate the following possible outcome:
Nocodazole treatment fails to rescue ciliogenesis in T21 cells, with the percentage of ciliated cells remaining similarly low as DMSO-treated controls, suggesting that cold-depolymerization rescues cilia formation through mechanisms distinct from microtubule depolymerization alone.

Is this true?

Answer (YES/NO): NO